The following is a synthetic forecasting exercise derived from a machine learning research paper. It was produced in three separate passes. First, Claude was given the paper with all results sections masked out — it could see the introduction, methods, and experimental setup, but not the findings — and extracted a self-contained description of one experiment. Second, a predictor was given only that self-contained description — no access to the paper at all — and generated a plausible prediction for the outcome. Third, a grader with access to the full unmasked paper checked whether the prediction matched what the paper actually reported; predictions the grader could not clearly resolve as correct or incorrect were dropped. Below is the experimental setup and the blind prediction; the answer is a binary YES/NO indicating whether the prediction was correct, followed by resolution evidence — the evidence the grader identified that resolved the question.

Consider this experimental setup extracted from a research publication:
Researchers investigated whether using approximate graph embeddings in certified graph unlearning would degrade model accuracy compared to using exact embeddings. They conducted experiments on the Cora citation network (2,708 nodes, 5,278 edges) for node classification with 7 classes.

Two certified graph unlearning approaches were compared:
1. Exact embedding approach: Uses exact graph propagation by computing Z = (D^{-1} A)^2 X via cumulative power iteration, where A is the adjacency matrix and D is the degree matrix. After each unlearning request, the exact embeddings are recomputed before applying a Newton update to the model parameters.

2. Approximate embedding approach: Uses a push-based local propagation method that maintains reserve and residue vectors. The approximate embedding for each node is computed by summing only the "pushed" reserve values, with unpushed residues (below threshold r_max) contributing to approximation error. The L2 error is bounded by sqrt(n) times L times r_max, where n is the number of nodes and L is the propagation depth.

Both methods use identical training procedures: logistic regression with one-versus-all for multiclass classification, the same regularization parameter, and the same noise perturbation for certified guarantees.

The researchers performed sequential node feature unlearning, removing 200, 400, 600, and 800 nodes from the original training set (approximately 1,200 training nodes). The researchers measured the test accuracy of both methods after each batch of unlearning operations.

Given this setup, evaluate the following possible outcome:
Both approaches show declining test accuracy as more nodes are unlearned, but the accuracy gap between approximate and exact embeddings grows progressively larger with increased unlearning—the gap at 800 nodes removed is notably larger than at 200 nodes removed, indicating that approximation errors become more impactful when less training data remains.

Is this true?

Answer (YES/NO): NO